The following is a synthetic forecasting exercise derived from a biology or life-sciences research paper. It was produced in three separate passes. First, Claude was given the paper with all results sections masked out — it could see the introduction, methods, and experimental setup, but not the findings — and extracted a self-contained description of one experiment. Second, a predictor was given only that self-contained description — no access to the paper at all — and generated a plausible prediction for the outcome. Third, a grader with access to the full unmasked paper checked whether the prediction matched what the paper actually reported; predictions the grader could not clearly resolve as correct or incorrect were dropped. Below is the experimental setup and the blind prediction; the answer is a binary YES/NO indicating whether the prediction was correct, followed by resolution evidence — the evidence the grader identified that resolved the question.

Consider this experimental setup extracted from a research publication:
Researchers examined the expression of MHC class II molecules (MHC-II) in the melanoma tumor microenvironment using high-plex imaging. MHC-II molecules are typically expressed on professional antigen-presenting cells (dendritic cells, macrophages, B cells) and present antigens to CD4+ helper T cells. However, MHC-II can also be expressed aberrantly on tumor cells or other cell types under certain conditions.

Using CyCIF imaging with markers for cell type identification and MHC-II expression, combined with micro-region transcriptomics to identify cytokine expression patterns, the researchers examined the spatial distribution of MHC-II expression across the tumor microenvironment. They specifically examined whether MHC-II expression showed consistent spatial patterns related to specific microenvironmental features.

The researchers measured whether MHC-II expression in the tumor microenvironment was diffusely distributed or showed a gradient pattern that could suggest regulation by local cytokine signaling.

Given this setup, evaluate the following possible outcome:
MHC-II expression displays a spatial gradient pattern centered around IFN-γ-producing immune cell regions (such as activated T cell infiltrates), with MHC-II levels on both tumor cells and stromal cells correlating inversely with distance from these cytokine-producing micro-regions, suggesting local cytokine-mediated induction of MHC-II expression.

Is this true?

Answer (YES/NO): NO